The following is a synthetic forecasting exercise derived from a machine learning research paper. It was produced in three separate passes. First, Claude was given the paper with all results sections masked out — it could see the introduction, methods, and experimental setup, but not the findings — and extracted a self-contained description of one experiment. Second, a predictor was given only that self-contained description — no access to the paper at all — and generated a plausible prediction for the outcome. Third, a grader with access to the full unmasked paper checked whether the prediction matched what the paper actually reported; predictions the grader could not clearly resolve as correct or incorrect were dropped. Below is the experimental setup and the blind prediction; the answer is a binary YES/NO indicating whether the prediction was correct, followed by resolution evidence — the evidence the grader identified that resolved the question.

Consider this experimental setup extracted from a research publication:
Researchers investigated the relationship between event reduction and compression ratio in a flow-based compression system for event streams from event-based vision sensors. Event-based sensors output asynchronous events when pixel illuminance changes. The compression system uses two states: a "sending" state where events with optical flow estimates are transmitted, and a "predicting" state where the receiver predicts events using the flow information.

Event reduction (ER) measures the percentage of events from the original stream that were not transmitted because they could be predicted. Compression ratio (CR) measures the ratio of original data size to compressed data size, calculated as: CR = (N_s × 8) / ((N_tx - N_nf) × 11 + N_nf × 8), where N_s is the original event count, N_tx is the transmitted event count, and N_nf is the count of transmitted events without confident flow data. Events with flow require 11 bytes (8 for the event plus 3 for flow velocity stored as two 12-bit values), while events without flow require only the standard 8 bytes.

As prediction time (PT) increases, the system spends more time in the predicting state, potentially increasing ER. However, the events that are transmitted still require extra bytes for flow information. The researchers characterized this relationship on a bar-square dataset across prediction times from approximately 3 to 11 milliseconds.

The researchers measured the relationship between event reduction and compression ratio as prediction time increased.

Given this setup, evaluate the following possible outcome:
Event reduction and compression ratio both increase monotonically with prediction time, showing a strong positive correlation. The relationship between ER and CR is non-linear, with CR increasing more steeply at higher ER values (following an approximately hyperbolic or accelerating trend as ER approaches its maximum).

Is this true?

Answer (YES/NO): NO